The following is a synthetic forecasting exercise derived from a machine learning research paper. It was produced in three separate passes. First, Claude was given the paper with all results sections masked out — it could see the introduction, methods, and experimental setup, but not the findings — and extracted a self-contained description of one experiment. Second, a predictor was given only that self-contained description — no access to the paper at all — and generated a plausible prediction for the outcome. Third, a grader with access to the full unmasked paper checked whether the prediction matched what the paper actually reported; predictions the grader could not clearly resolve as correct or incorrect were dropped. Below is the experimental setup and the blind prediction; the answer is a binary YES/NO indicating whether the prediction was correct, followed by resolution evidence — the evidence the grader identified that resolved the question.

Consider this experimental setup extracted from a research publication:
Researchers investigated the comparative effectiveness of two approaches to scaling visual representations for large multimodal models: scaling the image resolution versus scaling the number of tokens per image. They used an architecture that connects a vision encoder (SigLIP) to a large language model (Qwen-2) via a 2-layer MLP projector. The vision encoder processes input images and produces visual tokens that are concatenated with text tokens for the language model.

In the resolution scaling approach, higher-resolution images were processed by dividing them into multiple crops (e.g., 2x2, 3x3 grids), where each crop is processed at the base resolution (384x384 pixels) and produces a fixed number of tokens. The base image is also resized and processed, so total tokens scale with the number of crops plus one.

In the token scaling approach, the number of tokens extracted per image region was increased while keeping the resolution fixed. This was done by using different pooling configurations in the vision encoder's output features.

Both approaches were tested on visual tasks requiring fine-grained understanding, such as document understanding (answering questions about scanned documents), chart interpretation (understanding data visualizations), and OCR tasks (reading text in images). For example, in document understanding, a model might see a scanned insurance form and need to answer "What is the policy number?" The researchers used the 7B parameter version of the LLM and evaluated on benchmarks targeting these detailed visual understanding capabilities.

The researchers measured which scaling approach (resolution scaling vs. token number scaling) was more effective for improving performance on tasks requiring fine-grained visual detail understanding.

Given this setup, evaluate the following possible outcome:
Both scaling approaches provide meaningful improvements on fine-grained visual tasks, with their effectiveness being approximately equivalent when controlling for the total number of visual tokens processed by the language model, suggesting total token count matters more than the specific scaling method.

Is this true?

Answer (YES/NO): NO